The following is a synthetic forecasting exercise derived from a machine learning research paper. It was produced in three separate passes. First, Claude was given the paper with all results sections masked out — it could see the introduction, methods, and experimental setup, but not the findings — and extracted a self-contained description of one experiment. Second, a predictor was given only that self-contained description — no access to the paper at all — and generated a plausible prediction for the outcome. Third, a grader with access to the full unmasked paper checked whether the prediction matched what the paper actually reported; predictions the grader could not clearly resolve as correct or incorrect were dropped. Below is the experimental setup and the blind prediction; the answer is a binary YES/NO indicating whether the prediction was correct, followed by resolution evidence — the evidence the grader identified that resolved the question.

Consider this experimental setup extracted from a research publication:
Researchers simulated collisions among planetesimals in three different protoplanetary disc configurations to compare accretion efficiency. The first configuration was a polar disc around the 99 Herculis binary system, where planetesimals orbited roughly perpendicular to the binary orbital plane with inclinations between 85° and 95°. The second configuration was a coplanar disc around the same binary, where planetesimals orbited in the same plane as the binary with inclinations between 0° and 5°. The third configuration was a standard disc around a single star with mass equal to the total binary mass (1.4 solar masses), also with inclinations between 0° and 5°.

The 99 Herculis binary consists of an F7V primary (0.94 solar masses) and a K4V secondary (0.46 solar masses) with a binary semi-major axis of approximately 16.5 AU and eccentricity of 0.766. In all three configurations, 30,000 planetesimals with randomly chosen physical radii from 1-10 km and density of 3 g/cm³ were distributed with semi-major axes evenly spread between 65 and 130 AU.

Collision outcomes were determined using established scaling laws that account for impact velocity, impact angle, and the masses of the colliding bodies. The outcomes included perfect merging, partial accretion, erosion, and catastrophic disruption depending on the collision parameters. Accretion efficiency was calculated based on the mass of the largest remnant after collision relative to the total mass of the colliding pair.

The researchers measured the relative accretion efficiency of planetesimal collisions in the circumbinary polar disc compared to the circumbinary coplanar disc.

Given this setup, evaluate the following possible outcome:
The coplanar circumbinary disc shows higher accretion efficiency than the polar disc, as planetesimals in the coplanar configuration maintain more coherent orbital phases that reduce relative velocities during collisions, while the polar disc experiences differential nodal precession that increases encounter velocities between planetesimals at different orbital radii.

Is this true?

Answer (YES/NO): YES